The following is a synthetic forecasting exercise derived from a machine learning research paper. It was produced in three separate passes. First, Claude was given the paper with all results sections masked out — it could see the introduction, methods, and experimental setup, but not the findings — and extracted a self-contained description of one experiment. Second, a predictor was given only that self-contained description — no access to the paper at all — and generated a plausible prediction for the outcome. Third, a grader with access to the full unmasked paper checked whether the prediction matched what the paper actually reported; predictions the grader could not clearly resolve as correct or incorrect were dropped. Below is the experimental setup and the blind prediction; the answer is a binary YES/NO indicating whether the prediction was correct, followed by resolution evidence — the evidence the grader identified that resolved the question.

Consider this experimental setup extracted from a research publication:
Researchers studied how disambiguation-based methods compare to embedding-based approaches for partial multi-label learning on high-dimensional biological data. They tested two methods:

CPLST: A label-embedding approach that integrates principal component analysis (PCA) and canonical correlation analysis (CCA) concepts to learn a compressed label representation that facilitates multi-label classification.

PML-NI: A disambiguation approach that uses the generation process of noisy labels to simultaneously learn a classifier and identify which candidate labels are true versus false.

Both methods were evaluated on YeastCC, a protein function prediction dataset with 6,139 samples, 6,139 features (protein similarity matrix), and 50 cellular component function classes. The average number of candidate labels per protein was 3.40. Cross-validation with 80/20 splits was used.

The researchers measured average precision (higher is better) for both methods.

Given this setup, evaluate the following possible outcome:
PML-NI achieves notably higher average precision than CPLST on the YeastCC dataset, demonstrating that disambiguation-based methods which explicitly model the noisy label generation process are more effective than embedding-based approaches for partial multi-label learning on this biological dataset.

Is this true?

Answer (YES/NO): YES